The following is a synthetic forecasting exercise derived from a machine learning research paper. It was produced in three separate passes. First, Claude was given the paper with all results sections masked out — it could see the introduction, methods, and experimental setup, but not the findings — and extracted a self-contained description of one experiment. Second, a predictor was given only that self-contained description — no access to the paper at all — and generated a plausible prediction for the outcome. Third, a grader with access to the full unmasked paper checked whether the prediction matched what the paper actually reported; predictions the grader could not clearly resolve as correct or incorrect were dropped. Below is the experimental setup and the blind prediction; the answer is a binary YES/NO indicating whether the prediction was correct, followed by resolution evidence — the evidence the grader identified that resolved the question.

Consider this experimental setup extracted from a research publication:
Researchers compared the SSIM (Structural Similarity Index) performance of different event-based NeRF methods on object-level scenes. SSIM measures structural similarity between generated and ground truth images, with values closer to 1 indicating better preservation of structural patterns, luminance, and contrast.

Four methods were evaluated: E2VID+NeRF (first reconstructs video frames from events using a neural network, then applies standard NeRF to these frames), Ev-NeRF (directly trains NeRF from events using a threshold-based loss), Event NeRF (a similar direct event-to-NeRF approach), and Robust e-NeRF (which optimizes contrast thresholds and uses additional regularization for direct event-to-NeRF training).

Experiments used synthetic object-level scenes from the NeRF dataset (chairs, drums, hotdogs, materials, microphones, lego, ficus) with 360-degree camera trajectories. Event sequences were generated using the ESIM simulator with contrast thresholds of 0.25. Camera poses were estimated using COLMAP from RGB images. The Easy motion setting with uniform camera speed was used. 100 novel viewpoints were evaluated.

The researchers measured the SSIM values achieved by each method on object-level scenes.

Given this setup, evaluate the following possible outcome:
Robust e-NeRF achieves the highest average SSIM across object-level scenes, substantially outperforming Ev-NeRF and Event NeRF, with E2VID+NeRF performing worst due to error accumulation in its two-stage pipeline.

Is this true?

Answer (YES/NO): NO